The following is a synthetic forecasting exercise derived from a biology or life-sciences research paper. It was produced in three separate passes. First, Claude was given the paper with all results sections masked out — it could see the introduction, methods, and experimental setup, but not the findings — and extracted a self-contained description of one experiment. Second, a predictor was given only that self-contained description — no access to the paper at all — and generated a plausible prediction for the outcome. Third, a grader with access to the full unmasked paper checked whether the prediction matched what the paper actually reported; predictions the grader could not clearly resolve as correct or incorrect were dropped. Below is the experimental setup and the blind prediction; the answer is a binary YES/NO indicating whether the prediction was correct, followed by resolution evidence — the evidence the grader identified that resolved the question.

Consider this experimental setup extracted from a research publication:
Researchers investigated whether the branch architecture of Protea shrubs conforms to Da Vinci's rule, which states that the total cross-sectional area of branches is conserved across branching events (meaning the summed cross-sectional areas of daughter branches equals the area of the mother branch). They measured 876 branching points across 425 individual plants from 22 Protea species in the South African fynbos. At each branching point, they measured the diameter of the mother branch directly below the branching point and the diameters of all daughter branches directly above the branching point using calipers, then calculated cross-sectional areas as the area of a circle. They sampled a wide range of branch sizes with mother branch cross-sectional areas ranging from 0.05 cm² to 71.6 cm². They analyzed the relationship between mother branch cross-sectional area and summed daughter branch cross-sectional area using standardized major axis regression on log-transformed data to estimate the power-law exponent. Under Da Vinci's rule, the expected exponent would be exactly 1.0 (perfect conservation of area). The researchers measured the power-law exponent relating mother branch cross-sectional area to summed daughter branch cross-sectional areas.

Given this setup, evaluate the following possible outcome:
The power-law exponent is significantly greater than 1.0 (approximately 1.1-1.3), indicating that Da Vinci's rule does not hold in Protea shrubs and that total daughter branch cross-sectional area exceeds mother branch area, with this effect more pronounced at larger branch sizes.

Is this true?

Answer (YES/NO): NO